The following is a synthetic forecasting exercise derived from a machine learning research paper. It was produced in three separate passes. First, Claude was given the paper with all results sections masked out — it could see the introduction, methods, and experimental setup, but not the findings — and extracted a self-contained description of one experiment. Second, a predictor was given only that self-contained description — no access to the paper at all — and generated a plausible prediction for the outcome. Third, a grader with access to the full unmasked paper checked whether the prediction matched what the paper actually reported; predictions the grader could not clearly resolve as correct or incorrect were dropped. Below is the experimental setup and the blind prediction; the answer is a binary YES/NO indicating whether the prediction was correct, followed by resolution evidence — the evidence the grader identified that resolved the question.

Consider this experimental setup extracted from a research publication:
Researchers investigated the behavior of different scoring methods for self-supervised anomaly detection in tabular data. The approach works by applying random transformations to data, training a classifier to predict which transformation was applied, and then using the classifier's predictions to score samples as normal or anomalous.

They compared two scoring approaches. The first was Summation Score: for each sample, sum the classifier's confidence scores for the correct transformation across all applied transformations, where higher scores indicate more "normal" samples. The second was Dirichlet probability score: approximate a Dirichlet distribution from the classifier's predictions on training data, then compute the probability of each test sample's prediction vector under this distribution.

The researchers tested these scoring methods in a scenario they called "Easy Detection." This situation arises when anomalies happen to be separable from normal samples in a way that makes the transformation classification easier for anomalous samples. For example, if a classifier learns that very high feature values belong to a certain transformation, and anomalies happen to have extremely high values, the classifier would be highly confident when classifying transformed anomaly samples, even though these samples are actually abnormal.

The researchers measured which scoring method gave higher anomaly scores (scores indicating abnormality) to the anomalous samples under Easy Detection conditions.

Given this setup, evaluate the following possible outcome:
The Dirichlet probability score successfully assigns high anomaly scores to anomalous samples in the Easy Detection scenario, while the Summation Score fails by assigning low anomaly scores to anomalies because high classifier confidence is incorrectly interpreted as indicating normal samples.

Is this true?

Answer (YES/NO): NO